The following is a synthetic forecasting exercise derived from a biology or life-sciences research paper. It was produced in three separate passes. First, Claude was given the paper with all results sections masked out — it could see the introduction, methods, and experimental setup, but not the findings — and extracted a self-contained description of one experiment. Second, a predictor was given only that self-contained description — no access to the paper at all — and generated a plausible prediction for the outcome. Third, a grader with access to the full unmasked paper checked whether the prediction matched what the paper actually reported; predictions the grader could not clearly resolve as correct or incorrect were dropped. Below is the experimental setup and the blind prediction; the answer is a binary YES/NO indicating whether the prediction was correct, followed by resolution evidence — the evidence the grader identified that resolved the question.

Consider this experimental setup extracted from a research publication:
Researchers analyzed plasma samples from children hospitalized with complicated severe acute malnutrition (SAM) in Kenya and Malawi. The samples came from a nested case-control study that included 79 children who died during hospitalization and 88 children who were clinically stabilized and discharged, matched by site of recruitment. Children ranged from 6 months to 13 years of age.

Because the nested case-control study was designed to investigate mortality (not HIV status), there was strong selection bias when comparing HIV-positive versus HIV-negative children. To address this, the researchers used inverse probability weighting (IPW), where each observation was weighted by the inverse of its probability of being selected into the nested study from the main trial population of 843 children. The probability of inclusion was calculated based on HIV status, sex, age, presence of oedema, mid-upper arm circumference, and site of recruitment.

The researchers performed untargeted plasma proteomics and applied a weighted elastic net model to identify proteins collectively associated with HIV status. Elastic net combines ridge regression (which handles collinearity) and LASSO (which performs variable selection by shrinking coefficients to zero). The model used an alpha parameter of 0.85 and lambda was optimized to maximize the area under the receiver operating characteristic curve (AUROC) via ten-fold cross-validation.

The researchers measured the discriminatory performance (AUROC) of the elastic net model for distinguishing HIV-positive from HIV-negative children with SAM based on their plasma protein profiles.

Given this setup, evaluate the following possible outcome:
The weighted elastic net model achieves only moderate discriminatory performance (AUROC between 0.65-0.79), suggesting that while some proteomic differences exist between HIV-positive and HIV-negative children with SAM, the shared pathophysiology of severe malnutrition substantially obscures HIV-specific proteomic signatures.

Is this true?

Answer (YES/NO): NO